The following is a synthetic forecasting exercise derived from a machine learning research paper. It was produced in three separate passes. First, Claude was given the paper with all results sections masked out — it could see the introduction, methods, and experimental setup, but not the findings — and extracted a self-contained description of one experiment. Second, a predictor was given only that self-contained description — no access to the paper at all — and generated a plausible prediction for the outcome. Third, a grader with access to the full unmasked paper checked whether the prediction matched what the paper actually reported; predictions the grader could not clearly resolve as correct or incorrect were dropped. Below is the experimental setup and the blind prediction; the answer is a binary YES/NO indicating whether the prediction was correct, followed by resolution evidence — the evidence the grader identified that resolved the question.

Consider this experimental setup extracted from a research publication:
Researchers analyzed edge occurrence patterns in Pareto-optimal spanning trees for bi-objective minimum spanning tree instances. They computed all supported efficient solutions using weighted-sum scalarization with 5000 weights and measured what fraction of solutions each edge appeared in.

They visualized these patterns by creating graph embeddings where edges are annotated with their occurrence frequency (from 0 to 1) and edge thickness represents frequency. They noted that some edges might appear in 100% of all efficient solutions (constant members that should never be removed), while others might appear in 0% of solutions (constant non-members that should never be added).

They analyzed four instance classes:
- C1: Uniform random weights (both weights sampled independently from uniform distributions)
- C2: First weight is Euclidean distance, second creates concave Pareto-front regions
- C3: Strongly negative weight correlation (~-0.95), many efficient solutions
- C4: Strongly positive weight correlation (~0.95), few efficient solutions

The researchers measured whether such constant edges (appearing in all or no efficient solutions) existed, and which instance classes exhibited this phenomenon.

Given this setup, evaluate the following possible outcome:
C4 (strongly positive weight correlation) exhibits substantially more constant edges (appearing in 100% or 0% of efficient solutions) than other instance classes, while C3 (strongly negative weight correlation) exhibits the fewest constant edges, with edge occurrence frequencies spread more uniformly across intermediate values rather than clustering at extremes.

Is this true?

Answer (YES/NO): NO